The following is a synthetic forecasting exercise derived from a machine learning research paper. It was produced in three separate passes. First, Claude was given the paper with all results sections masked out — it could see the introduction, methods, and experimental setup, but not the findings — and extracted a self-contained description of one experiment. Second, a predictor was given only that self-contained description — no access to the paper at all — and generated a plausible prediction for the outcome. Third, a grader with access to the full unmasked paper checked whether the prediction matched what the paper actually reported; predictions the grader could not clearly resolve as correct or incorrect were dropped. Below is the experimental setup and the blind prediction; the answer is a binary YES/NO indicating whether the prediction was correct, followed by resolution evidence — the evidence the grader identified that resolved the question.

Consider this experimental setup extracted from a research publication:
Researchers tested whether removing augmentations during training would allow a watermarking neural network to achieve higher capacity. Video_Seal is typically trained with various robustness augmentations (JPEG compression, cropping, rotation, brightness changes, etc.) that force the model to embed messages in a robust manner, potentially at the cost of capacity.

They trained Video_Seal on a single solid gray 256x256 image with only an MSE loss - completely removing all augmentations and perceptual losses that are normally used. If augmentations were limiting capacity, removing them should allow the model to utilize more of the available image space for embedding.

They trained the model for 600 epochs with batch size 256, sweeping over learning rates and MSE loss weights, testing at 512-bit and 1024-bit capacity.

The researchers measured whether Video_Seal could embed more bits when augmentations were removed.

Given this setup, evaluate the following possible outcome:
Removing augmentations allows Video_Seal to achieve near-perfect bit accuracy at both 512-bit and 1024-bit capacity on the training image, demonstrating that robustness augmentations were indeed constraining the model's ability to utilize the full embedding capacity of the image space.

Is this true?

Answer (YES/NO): NO